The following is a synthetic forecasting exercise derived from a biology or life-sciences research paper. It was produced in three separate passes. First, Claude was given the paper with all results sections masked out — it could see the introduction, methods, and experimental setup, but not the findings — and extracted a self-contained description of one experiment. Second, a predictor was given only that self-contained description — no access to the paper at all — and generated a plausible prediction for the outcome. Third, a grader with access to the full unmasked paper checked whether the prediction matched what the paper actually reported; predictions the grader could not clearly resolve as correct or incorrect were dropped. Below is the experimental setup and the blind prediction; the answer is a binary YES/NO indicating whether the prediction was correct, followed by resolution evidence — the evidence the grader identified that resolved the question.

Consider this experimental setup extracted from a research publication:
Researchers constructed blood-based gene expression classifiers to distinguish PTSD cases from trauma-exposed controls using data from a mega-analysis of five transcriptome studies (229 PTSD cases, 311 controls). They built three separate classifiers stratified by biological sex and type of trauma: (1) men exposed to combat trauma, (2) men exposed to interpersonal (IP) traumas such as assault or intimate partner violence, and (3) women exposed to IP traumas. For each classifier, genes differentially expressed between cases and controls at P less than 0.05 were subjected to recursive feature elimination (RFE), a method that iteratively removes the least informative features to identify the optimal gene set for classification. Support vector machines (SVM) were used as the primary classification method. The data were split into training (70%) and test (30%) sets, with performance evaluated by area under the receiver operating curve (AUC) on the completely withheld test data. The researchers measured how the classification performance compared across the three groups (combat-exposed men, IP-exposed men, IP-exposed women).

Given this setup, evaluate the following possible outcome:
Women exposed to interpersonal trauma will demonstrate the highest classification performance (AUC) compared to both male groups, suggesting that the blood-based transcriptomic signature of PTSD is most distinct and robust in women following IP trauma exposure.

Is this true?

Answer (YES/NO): NO